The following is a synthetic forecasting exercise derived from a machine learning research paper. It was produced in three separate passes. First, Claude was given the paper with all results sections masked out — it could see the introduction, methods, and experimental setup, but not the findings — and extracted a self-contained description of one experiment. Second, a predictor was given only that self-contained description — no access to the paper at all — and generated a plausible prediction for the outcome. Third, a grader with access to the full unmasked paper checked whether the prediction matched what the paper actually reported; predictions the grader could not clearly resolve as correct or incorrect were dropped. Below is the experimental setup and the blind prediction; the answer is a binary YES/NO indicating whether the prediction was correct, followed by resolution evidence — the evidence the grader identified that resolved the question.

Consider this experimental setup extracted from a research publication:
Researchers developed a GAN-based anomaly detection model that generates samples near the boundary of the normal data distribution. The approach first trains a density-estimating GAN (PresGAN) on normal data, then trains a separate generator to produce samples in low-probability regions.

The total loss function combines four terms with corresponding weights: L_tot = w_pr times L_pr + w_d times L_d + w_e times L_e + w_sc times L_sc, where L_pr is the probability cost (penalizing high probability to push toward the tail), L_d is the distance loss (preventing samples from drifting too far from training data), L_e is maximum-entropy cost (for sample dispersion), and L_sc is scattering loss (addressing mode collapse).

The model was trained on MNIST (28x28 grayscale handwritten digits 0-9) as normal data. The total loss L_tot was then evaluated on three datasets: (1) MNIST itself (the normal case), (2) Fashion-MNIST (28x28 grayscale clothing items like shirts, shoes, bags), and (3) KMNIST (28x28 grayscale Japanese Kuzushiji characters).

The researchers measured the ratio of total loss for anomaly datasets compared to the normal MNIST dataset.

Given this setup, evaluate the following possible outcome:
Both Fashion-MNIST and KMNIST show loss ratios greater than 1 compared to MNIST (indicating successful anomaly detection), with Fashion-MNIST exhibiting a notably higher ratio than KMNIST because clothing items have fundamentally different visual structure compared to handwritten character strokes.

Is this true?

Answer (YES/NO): NO